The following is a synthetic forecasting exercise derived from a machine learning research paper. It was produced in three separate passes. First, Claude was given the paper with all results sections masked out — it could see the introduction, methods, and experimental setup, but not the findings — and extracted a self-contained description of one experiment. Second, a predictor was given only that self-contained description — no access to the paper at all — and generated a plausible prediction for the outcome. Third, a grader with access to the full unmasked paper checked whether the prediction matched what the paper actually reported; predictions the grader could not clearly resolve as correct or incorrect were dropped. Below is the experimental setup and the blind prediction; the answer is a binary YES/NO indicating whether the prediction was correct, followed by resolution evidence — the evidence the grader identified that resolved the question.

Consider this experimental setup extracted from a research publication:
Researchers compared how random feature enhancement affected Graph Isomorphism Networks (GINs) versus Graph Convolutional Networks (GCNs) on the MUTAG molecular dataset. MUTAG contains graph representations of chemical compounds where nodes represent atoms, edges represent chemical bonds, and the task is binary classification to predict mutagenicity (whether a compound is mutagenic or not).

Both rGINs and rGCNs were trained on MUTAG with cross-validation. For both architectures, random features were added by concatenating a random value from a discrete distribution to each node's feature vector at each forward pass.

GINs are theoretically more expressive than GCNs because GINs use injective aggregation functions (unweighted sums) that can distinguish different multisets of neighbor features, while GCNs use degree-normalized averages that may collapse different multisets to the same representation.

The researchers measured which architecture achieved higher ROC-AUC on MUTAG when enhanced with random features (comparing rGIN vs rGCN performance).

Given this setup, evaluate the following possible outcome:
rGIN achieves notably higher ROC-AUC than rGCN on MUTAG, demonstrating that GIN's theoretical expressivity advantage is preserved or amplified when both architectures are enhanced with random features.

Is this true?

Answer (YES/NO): YES